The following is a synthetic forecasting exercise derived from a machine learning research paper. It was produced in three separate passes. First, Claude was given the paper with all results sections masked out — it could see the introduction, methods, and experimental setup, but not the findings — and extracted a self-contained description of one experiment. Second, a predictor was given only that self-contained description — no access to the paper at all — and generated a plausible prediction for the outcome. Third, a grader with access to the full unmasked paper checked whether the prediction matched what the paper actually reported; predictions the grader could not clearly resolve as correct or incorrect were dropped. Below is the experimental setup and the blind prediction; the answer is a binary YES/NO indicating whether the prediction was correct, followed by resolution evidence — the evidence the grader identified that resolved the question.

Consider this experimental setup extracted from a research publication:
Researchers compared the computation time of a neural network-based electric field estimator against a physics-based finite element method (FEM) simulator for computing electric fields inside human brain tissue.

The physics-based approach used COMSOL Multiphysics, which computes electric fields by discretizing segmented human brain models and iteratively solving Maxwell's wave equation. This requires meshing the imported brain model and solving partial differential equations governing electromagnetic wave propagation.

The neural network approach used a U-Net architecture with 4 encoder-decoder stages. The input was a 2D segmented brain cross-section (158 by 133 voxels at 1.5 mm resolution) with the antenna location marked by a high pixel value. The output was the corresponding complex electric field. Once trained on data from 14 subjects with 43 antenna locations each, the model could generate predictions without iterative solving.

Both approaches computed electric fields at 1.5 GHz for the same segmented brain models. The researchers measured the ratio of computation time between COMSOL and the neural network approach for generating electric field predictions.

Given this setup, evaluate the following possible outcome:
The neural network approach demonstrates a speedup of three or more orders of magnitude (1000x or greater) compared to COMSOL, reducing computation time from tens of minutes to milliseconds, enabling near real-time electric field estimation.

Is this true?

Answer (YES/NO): NO